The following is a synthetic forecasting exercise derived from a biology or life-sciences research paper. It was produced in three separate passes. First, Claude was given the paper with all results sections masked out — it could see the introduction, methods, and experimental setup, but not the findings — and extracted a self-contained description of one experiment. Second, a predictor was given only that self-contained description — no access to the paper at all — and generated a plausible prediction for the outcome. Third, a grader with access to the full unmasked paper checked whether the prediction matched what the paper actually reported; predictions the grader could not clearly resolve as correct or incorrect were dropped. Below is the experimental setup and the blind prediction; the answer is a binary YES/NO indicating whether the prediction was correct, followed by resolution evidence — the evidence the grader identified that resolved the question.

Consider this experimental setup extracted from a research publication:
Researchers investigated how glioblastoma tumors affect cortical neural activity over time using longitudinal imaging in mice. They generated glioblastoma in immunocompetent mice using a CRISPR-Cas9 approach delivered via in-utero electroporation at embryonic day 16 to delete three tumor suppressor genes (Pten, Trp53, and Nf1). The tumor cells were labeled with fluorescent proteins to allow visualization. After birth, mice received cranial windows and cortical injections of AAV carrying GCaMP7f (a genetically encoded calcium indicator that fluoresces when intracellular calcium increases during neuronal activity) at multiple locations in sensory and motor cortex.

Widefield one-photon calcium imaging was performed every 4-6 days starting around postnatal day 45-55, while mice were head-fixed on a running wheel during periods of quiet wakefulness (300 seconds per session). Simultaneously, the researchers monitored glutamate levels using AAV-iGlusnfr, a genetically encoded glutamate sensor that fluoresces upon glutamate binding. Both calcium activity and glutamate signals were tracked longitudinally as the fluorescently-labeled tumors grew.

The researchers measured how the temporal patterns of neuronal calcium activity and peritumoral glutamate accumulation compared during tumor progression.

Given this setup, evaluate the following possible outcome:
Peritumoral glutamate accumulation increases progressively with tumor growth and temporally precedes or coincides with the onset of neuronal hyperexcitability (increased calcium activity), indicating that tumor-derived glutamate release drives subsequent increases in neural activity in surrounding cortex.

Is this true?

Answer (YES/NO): NO